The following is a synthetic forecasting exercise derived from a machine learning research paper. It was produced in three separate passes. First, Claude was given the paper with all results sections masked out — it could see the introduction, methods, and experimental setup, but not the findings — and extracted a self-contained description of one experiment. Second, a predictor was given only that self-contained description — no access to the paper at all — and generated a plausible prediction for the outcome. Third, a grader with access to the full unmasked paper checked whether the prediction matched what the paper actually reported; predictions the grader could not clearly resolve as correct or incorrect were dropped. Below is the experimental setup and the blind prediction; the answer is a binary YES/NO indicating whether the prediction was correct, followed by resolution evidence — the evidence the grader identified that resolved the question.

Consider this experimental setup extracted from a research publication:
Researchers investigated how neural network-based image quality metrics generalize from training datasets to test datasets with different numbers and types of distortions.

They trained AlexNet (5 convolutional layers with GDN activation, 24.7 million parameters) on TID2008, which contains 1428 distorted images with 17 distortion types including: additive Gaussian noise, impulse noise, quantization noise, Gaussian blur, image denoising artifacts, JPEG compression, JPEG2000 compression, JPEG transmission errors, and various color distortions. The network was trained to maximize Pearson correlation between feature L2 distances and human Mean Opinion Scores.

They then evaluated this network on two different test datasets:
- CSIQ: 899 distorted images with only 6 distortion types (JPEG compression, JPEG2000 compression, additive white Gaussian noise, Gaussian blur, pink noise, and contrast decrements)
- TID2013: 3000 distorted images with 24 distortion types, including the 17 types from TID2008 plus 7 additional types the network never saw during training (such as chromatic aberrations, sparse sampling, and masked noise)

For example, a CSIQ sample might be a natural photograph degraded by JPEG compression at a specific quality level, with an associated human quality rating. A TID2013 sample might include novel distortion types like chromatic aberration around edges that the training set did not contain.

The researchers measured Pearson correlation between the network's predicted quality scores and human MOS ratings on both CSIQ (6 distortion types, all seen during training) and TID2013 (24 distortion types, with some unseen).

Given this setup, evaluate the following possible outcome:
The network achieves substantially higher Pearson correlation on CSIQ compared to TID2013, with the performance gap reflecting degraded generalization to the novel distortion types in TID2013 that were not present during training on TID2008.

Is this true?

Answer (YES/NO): NO